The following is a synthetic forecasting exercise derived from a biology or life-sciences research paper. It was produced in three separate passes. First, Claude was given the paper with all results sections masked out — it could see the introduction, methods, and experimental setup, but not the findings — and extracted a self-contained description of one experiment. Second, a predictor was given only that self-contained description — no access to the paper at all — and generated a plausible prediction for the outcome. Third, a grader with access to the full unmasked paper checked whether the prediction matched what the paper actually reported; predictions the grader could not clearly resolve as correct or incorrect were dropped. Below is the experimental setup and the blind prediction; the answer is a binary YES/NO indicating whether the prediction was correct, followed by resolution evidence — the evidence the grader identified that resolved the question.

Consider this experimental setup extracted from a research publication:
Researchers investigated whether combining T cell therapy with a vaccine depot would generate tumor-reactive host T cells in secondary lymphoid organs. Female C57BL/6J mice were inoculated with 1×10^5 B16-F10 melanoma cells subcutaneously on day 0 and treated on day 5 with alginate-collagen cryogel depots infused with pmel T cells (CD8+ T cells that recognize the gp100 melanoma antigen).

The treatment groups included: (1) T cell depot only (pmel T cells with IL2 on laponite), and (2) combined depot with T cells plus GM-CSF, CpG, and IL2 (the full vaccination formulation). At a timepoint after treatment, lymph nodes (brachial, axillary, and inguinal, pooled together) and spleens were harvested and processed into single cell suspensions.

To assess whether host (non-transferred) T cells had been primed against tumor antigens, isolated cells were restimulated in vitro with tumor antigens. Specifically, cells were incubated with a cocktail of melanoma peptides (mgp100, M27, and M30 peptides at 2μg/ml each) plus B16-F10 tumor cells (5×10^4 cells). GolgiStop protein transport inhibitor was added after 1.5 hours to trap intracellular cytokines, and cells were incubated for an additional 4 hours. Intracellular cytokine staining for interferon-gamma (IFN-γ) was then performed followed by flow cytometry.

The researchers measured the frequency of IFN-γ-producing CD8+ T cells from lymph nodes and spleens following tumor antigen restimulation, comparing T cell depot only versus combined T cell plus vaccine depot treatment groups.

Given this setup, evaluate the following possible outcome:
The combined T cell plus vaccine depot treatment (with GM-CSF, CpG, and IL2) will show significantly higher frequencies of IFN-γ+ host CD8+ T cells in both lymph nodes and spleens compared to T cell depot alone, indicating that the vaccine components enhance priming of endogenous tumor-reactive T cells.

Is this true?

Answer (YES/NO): YES